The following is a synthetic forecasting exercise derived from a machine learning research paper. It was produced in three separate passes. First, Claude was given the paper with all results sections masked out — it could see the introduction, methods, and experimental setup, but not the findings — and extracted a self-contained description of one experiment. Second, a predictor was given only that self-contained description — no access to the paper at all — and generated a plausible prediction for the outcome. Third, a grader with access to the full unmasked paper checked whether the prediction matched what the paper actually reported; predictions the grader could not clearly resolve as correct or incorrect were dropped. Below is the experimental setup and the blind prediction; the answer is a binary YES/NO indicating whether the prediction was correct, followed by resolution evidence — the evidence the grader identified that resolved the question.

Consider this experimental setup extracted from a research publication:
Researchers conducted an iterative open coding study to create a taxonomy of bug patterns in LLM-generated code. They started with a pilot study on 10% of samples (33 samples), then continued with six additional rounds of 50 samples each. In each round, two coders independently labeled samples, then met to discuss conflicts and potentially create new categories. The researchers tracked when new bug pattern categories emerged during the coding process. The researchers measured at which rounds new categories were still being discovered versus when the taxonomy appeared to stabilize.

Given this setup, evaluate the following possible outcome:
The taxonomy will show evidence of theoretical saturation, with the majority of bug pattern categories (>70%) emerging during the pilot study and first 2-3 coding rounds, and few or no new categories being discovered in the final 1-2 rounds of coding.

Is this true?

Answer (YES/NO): YES